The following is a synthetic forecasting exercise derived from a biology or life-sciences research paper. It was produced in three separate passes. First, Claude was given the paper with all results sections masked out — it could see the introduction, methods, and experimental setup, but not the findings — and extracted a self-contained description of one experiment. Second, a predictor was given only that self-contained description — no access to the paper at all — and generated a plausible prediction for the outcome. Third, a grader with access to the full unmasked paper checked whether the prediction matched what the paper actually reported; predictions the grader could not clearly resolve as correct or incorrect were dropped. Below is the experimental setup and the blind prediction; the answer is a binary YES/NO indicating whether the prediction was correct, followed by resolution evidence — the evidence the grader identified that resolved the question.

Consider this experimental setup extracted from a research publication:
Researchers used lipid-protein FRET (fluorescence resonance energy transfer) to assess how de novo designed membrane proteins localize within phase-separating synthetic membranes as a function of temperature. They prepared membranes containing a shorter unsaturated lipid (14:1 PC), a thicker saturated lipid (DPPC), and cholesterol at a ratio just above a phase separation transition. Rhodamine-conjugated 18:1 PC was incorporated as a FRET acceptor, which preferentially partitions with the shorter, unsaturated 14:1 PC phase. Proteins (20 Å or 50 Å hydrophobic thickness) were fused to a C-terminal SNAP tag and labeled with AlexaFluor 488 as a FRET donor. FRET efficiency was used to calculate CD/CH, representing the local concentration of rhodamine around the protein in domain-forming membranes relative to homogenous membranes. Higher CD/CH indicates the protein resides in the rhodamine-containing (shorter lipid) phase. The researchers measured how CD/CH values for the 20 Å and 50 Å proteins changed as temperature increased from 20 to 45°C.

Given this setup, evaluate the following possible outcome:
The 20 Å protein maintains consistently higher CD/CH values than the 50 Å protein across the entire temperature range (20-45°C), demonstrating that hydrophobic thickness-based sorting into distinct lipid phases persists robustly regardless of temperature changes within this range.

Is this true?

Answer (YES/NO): NO